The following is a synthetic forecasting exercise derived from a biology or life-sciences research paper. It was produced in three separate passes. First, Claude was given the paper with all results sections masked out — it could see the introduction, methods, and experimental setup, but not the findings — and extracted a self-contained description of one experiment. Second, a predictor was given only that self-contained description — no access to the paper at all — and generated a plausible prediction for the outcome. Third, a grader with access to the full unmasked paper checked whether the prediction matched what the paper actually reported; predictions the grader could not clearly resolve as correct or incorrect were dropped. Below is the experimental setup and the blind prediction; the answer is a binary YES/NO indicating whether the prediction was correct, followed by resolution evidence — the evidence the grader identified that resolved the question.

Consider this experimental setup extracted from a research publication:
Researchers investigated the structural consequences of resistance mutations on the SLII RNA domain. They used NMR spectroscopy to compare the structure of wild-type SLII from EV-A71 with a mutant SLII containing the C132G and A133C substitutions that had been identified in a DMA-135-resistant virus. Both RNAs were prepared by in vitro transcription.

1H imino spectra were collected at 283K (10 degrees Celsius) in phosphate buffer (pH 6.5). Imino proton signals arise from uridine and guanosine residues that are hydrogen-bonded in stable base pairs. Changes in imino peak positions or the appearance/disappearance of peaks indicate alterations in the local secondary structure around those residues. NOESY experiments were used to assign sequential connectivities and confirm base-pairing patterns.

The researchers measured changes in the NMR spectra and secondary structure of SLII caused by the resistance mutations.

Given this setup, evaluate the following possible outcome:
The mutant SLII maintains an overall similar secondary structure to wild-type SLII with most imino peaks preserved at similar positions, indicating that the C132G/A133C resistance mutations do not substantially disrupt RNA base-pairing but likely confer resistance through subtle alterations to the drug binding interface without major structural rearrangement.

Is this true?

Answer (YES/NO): NO